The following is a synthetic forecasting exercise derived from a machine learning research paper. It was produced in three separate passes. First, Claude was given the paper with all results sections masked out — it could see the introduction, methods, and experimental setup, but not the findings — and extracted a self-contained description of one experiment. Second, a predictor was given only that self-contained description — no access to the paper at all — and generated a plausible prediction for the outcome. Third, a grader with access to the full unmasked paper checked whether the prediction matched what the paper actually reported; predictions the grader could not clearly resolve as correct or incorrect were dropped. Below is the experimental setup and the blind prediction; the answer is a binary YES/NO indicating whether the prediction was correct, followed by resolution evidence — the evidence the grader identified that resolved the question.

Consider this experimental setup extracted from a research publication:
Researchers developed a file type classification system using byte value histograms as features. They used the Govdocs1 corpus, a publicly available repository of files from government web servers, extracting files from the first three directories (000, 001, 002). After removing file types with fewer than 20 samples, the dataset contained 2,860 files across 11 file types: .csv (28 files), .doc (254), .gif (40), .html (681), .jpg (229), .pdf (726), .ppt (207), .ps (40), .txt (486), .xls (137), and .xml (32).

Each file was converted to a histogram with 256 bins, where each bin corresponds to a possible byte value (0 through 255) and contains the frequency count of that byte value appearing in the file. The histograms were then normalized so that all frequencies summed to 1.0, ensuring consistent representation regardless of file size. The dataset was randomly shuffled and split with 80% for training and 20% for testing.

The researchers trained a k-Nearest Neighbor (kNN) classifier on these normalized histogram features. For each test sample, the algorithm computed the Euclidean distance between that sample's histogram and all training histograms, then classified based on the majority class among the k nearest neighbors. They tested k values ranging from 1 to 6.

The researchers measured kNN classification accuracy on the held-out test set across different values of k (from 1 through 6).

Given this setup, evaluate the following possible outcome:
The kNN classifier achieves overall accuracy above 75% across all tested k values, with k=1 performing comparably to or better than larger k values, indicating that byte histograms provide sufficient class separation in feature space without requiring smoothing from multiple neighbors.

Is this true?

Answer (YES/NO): YES